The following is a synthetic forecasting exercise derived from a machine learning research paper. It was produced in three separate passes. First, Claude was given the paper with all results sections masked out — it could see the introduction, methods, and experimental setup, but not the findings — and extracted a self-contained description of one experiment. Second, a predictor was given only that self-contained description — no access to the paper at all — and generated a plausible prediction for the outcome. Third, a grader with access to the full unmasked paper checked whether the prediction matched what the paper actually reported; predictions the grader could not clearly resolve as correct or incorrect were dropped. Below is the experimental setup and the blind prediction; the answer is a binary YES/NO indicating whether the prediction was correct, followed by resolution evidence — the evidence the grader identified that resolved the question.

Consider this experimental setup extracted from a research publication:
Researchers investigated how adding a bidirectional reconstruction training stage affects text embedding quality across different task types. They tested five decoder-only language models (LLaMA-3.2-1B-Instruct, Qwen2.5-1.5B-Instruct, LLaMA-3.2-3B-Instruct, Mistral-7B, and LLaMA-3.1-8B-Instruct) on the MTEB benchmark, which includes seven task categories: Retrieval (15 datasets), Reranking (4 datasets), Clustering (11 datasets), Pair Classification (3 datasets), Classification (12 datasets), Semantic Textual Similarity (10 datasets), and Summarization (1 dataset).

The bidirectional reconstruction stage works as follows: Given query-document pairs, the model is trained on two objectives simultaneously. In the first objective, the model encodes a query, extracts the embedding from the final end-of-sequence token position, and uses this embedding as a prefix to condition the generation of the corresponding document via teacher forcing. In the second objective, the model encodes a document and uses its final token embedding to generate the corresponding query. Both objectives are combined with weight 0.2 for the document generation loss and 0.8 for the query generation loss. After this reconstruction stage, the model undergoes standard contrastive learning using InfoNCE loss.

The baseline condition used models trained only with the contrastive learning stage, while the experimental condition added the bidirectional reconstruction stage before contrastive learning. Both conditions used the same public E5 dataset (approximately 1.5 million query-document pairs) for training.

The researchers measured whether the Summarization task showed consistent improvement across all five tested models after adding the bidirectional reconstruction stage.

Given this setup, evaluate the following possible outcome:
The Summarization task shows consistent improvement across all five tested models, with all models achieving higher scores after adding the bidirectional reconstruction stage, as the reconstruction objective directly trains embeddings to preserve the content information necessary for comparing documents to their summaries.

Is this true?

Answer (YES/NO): NO